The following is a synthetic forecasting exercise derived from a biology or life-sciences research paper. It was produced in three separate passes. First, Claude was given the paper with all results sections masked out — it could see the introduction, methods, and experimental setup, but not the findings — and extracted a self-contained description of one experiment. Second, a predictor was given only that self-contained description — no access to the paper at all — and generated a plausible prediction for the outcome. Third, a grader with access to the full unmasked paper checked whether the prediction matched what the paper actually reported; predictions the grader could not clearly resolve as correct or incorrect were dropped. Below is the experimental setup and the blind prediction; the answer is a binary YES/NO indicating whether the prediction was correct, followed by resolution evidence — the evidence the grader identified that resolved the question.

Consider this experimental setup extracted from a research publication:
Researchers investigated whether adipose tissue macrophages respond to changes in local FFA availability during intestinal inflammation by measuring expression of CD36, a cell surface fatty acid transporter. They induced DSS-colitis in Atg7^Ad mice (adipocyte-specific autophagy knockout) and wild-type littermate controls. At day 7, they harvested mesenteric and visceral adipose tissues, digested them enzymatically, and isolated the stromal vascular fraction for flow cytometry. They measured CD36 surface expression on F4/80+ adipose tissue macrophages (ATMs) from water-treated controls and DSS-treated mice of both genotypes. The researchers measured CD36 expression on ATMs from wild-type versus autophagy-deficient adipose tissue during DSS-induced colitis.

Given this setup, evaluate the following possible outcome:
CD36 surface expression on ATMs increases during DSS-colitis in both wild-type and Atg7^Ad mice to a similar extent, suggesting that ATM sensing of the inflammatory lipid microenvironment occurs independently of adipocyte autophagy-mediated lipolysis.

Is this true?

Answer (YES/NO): NO